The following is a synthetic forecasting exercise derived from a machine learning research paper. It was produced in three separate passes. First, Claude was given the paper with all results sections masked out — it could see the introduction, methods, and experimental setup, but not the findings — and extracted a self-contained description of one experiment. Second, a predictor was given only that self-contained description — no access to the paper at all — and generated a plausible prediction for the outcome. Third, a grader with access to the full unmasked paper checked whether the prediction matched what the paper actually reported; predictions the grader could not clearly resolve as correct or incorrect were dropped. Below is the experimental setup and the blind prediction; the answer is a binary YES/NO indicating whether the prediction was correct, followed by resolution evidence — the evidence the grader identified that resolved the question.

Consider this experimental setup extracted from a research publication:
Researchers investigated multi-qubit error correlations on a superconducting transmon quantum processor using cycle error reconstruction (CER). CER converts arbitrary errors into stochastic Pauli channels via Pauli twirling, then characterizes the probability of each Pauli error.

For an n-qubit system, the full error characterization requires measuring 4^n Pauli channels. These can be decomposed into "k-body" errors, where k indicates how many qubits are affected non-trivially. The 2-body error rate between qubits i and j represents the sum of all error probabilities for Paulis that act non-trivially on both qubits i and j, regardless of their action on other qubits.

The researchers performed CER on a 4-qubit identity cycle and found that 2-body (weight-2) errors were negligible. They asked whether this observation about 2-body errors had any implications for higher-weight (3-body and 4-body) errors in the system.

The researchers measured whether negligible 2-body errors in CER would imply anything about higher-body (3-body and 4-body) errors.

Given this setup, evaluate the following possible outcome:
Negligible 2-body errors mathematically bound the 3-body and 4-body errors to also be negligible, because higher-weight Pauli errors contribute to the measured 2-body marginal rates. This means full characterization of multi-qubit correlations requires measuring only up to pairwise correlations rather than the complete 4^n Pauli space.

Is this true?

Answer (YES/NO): NO